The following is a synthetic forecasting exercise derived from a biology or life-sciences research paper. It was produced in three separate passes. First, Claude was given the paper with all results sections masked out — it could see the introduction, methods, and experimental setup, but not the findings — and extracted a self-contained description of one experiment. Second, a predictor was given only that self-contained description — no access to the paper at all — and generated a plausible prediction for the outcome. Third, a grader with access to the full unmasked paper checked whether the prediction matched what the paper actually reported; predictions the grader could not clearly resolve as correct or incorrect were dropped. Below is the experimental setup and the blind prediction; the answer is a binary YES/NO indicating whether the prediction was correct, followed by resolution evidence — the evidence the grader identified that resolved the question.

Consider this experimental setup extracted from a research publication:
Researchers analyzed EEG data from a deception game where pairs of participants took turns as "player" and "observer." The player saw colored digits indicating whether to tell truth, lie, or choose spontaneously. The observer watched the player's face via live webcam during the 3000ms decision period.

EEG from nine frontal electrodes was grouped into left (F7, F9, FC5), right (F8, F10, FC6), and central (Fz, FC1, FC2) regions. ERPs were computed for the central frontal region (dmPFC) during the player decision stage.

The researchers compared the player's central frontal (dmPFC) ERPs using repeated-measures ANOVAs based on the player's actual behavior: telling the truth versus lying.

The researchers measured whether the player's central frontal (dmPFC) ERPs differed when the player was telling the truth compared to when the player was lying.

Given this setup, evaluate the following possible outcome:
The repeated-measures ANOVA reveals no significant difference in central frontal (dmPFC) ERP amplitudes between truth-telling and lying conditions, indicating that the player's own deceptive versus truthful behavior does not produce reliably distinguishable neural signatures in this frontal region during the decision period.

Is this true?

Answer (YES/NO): YES